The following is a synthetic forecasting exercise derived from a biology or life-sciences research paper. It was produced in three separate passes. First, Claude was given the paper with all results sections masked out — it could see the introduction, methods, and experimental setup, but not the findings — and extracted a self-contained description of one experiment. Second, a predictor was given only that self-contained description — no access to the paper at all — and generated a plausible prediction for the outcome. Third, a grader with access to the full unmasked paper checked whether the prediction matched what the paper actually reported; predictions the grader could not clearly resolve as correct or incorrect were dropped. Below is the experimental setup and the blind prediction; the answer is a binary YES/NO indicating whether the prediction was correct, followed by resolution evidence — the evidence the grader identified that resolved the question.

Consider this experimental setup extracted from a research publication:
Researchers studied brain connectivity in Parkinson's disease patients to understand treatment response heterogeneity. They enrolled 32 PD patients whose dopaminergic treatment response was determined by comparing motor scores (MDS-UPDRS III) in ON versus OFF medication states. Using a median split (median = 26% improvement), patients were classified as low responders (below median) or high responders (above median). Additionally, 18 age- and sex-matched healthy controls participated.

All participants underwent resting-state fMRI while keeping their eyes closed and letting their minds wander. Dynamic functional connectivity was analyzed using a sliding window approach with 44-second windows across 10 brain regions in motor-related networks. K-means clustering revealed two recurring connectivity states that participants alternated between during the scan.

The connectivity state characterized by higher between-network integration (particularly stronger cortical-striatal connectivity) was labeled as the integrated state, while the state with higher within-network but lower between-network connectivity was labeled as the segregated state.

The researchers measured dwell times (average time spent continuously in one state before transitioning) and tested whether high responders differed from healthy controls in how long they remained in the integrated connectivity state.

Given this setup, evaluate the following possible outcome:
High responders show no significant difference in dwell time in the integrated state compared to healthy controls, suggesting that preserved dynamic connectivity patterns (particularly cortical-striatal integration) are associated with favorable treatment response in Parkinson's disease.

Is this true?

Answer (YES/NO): NO